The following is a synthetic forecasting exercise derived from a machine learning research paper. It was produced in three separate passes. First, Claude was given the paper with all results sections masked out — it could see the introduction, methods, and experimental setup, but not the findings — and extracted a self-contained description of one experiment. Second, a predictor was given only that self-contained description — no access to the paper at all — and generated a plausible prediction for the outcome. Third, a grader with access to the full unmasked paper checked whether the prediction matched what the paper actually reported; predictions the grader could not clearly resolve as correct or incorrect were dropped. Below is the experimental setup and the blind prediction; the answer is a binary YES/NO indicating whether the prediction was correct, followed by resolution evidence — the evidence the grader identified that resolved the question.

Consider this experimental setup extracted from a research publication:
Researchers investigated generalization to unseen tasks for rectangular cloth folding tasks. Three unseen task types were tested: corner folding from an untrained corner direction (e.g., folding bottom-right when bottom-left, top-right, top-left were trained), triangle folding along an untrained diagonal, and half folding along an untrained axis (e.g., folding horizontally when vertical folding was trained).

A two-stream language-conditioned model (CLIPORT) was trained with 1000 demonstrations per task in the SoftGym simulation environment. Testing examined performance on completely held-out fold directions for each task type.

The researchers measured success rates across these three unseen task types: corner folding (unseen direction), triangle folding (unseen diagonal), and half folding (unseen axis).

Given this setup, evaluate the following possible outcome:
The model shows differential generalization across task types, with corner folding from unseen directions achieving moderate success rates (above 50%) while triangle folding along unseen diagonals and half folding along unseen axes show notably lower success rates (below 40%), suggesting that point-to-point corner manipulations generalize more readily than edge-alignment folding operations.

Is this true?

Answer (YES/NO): NO